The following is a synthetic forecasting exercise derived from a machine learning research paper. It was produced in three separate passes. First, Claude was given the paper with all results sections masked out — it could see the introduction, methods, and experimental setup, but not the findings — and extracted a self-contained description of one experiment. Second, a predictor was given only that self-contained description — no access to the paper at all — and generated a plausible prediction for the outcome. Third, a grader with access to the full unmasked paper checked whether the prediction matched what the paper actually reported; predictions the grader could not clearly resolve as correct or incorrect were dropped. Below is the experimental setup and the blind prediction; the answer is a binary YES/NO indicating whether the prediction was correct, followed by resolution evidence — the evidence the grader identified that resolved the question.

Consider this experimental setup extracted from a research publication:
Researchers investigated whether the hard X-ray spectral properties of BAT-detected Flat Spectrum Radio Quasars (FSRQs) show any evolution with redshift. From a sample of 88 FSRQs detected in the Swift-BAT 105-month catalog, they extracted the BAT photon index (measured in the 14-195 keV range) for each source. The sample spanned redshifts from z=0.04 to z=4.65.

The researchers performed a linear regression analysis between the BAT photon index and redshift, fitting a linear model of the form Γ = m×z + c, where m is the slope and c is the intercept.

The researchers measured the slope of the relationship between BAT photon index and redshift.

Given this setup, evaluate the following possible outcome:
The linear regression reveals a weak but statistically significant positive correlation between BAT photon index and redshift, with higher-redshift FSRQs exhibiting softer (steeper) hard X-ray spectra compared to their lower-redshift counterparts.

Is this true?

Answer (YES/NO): NO